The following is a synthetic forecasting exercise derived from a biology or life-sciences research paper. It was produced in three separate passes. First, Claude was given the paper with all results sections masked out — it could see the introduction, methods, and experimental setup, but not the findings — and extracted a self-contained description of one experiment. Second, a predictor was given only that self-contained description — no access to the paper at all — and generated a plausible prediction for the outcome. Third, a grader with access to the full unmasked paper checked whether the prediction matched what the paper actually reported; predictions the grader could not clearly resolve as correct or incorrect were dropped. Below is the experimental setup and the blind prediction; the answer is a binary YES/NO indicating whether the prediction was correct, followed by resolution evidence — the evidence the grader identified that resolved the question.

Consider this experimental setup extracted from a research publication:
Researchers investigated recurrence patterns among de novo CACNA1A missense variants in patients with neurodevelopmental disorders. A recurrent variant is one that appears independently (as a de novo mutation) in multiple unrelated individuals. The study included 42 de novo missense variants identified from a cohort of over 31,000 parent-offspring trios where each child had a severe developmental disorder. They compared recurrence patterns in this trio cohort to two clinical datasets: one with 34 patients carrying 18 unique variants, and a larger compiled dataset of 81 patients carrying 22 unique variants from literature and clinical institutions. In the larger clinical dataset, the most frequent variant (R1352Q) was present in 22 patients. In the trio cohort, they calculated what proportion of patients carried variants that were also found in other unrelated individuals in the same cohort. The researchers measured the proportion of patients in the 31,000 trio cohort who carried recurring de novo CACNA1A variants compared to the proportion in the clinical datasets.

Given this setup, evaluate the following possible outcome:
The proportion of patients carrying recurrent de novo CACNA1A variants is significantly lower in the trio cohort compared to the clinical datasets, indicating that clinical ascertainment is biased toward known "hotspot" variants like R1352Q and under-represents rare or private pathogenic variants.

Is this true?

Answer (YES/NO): YES